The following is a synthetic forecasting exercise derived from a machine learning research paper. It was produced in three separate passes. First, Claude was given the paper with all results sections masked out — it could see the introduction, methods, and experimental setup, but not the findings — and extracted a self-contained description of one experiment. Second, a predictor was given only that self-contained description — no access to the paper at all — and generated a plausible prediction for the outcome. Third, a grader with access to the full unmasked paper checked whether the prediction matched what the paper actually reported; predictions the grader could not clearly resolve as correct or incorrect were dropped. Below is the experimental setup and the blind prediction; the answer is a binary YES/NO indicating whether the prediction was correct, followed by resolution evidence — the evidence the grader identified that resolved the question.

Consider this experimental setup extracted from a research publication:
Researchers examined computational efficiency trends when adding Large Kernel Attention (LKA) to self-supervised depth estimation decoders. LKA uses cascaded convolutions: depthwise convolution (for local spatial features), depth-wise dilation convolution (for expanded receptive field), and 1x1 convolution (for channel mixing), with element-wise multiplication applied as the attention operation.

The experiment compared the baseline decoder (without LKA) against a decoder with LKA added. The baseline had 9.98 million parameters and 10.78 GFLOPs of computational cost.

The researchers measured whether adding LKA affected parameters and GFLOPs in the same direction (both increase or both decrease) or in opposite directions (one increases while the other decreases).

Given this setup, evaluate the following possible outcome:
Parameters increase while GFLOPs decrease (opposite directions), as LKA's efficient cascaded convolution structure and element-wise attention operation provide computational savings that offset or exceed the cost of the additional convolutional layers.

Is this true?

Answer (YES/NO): NO